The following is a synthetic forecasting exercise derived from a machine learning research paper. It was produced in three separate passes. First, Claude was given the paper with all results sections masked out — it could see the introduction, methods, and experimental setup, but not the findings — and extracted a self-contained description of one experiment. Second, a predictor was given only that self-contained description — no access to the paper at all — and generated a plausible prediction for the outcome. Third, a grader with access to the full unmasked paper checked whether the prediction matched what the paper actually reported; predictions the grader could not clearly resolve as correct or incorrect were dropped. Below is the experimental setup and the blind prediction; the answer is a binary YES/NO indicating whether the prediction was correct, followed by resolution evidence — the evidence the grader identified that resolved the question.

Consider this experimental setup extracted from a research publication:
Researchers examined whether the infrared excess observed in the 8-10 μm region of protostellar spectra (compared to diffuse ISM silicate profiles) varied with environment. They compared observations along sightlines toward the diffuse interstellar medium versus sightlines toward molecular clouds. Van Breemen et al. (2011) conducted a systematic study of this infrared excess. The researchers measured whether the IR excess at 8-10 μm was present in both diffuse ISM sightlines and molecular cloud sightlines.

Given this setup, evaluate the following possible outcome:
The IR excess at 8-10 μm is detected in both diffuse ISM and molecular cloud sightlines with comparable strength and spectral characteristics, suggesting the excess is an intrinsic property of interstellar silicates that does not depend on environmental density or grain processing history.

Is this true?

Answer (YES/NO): NO